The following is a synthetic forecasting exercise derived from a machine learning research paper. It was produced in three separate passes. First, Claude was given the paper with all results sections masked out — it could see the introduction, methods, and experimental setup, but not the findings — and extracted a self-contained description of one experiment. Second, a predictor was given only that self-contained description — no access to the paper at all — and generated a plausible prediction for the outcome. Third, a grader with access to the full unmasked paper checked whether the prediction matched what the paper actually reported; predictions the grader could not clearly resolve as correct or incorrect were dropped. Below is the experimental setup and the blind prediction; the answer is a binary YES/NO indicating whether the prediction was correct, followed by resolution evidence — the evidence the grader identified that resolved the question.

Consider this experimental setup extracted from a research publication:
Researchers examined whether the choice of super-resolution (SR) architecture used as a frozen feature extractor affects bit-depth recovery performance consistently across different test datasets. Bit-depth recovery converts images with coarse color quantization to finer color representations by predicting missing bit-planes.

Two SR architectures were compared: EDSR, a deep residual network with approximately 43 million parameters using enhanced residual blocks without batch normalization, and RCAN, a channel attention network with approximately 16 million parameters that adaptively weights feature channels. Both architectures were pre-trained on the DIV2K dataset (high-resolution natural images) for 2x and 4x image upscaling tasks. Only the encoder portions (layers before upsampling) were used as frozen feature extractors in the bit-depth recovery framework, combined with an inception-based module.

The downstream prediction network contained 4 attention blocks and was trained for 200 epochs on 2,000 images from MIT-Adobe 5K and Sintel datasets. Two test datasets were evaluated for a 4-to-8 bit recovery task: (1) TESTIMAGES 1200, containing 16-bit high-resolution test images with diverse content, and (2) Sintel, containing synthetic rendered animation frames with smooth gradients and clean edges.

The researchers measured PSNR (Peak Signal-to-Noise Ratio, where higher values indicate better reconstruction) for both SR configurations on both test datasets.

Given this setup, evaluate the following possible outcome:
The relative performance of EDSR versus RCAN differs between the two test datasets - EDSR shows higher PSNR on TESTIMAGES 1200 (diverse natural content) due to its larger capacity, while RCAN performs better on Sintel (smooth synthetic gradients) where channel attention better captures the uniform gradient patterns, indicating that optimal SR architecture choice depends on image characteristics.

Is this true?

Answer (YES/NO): NO